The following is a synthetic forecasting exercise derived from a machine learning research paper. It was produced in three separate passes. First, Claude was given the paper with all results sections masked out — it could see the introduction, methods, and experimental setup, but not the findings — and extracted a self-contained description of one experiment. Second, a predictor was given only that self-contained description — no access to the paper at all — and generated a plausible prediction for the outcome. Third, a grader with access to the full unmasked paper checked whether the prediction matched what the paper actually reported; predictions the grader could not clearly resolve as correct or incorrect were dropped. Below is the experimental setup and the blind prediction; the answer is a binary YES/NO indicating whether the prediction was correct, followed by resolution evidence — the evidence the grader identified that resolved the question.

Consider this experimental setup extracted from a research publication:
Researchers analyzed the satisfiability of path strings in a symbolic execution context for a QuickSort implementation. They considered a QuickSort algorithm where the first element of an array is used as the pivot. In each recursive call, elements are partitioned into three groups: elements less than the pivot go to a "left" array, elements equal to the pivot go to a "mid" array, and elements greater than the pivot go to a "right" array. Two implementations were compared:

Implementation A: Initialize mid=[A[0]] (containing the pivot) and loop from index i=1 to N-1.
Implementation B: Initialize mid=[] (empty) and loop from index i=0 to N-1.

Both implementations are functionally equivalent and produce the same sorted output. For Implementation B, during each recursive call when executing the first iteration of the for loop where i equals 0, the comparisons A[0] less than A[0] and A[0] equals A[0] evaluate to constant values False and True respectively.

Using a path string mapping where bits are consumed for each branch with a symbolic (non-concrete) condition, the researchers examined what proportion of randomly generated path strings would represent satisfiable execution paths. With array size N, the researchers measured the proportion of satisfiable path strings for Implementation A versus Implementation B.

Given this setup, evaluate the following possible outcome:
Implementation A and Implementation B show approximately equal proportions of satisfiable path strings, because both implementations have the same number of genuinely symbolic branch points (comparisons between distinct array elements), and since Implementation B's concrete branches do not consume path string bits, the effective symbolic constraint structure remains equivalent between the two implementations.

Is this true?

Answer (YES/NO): NO